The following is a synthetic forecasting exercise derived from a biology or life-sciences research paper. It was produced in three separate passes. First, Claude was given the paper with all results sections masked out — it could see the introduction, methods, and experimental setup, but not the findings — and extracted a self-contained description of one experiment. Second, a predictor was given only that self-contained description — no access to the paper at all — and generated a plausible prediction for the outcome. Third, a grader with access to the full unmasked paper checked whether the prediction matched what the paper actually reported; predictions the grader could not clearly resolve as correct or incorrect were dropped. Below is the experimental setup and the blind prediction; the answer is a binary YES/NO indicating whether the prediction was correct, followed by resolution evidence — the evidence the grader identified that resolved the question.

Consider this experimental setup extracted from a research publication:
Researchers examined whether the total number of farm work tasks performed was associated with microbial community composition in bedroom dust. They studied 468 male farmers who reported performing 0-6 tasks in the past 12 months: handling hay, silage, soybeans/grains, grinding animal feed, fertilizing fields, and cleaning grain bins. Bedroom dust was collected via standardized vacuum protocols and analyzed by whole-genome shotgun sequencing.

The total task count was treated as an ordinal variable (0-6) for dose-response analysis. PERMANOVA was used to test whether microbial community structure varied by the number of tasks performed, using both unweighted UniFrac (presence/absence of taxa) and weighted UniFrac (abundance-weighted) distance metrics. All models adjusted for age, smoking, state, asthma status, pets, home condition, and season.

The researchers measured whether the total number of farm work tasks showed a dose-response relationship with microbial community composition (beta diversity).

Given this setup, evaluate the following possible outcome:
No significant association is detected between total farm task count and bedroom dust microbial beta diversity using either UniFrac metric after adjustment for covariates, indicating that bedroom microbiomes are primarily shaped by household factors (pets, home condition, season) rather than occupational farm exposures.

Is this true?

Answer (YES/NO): NO